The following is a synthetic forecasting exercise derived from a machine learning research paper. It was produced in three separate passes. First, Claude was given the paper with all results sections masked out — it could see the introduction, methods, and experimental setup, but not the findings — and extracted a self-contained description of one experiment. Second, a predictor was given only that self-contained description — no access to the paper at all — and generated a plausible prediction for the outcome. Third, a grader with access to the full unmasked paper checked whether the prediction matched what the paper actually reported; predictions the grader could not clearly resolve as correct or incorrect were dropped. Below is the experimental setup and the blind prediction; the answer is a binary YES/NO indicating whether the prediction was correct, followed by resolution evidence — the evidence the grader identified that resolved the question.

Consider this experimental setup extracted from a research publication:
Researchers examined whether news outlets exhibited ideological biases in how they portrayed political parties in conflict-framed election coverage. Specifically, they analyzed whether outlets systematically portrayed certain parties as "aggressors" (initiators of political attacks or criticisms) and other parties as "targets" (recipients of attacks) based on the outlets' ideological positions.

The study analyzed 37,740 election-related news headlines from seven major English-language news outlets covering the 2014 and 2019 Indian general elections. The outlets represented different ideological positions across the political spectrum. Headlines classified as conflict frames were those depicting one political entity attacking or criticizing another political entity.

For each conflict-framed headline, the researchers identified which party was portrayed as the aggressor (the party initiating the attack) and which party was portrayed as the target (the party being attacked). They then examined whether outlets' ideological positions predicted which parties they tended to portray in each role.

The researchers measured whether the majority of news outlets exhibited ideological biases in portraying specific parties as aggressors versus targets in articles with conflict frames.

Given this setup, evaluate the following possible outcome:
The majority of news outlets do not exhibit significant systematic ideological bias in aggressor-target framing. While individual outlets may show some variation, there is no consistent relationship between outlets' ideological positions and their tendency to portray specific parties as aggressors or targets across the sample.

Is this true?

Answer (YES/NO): YES